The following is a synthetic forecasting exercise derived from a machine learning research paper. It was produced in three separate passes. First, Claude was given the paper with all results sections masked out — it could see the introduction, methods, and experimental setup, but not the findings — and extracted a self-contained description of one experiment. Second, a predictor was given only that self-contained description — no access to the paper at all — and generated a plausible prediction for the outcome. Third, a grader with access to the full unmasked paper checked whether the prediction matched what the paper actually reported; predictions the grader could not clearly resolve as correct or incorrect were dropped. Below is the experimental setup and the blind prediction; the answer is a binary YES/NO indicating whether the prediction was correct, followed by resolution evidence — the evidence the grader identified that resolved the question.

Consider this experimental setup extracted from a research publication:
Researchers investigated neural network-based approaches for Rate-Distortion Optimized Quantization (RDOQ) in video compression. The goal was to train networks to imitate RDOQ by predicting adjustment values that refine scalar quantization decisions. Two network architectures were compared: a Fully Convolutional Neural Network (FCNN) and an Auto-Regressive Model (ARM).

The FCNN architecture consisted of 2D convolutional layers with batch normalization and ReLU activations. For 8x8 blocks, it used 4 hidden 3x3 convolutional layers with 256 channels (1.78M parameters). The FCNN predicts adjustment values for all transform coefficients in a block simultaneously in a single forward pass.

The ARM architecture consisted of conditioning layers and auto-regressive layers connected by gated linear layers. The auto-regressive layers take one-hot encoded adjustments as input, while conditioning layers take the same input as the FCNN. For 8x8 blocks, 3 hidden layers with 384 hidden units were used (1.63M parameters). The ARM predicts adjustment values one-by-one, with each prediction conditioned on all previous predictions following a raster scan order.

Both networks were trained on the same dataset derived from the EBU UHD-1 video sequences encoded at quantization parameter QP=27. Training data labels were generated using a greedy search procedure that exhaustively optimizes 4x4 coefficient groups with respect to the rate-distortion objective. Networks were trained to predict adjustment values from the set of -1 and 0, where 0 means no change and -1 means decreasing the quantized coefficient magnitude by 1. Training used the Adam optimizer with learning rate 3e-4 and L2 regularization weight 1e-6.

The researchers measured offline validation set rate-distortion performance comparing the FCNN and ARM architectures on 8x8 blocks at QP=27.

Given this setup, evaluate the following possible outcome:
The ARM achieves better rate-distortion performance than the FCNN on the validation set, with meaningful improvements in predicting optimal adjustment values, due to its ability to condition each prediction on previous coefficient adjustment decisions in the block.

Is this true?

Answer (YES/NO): NO